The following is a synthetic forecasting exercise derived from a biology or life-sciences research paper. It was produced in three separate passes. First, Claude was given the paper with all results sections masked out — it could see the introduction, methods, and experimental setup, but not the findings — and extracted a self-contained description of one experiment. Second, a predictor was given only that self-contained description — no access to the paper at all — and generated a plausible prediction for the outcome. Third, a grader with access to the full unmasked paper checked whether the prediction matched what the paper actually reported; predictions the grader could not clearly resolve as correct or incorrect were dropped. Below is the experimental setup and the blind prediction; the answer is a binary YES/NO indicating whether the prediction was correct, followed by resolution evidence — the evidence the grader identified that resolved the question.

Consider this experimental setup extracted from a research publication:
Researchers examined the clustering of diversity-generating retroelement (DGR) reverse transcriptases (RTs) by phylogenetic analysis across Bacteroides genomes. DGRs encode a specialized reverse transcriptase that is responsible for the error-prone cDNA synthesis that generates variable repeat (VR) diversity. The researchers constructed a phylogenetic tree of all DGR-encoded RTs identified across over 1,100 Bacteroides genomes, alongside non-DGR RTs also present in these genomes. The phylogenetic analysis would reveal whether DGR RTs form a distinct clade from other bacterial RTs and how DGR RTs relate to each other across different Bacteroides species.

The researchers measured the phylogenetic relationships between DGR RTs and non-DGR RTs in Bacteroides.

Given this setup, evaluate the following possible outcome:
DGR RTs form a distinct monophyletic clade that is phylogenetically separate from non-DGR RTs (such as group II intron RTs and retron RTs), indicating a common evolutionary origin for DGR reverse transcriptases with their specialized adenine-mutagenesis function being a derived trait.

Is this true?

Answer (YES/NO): YES